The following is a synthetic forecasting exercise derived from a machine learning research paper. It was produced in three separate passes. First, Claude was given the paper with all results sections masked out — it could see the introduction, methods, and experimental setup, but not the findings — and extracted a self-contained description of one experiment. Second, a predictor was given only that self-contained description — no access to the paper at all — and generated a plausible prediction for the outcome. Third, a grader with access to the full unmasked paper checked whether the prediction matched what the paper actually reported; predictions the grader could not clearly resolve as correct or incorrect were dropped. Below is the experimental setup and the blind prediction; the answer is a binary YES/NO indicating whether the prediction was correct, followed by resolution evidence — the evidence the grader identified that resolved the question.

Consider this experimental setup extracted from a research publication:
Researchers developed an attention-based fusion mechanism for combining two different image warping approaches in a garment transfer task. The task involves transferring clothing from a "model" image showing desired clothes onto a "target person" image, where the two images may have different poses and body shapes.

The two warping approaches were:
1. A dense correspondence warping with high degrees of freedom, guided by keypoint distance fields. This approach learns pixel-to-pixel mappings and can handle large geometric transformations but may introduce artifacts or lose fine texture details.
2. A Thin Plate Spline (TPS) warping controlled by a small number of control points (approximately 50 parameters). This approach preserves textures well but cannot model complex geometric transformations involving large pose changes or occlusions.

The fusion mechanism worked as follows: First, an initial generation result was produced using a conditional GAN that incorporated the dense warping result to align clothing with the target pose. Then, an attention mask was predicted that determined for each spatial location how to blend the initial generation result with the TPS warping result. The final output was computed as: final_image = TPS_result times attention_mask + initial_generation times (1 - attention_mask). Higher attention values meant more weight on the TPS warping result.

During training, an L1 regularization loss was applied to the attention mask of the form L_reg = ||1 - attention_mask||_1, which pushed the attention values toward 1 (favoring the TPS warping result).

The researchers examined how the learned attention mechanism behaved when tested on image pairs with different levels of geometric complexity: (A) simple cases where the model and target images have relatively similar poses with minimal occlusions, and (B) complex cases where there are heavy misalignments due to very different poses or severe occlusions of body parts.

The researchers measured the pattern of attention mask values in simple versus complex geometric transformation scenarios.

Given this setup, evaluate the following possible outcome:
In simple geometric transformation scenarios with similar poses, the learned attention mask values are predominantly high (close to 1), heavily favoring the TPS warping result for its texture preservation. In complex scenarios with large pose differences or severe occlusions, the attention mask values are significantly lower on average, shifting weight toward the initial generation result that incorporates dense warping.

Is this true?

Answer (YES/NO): YES